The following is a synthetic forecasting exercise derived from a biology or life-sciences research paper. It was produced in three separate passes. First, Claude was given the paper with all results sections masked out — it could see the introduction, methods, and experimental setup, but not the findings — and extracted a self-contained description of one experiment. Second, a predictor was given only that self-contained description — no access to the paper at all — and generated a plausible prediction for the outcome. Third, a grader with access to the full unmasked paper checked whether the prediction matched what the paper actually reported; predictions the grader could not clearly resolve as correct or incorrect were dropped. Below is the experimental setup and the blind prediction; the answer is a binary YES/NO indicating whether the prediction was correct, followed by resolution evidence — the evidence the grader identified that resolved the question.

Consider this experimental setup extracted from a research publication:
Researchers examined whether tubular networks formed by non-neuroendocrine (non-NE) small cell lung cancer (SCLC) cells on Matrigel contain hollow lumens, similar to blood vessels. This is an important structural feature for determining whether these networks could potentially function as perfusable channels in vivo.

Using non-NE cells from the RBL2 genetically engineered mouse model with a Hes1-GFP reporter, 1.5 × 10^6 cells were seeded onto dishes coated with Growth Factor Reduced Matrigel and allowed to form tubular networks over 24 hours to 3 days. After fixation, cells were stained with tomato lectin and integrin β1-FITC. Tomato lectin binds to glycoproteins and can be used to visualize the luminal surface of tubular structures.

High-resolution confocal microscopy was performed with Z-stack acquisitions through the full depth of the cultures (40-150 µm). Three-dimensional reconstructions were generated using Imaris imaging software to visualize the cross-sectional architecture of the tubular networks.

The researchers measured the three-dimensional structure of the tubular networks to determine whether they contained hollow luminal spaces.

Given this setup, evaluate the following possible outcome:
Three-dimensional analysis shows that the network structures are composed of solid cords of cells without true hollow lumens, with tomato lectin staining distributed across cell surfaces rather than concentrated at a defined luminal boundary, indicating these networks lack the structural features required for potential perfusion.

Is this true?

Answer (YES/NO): NO